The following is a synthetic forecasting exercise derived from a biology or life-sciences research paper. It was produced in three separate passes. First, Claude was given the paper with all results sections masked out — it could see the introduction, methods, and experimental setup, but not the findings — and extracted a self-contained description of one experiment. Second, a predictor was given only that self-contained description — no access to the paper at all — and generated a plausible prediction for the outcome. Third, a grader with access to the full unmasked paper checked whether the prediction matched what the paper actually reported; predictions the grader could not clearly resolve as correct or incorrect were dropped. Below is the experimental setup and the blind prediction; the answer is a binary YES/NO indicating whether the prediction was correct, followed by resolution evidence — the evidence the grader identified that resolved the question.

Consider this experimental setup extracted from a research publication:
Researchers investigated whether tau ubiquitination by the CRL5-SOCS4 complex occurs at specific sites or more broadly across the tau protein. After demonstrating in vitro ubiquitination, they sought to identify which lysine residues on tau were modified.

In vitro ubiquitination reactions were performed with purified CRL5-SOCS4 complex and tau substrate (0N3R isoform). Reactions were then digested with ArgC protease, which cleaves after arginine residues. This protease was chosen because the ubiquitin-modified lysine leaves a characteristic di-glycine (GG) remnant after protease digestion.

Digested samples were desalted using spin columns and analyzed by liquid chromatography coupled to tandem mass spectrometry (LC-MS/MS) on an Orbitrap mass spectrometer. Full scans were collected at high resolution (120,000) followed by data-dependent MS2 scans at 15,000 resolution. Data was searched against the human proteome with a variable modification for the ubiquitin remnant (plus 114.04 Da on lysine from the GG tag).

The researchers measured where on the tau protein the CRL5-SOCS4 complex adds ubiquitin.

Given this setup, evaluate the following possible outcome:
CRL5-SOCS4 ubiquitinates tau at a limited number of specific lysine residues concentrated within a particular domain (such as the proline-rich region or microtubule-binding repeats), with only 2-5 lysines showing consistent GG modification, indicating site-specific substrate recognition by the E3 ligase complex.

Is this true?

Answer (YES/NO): NO